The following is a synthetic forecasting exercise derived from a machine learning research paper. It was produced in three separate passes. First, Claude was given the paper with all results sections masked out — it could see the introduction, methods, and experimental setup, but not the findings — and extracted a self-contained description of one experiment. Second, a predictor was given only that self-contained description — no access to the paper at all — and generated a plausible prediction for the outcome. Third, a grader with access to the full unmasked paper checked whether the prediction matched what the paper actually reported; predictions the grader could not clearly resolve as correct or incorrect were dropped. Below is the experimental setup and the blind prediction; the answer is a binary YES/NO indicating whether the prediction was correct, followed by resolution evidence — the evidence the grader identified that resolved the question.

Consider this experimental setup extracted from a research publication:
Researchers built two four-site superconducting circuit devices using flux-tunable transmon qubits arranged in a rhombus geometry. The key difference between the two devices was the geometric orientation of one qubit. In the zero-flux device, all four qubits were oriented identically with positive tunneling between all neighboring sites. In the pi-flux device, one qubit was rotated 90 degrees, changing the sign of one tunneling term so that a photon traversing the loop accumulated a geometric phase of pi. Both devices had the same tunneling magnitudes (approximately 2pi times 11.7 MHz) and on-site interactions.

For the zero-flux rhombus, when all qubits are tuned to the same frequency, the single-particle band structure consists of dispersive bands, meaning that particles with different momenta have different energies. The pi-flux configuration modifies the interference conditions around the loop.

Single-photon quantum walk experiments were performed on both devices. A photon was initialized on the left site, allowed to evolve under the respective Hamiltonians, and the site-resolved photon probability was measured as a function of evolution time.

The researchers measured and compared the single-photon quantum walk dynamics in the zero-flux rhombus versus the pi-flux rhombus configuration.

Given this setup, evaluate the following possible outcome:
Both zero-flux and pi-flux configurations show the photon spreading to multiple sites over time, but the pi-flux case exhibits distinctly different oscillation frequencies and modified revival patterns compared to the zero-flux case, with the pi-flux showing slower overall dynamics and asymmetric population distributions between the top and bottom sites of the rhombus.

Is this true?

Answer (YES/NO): NO